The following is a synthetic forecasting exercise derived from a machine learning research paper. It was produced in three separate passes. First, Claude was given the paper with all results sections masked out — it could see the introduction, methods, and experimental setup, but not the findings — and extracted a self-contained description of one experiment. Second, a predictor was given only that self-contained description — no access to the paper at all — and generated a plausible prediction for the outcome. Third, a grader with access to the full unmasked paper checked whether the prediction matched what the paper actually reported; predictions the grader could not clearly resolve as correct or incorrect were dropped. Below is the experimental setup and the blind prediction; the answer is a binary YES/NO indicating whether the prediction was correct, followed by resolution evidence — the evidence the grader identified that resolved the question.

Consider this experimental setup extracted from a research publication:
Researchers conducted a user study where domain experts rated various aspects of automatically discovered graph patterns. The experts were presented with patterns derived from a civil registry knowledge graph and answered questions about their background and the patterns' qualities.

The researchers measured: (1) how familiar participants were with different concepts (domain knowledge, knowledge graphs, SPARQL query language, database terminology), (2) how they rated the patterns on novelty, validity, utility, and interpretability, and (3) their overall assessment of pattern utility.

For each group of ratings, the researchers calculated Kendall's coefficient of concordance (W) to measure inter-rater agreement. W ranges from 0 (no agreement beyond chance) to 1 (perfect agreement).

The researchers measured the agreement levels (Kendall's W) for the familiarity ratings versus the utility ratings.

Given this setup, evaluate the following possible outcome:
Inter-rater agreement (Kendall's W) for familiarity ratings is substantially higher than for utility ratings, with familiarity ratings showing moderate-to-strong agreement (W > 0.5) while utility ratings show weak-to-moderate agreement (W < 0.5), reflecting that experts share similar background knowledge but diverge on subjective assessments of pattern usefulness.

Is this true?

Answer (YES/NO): NO